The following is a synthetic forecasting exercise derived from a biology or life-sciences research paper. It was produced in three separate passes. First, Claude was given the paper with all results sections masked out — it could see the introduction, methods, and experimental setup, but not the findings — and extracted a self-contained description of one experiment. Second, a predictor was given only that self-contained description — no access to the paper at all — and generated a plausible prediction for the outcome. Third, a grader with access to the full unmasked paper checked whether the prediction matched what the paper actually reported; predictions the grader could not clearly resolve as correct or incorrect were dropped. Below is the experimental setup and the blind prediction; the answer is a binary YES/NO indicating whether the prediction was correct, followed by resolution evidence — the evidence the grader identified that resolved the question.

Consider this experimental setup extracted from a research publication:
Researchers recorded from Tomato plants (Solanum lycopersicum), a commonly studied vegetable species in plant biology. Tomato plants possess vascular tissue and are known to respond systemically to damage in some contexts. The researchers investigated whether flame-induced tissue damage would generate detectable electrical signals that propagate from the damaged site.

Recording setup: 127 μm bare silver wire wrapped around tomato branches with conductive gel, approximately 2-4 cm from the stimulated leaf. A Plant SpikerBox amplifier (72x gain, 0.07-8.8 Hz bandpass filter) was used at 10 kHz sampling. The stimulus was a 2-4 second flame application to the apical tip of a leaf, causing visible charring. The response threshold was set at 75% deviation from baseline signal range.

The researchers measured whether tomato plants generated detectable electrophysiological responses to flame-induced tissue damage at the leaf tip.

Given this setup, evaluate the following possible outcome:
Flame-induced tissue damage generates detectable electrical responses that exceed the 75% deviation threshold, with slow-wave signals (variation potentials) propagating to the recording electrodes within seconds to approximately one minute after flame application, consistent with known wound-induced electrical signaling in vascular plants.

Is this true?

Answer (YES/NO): YES